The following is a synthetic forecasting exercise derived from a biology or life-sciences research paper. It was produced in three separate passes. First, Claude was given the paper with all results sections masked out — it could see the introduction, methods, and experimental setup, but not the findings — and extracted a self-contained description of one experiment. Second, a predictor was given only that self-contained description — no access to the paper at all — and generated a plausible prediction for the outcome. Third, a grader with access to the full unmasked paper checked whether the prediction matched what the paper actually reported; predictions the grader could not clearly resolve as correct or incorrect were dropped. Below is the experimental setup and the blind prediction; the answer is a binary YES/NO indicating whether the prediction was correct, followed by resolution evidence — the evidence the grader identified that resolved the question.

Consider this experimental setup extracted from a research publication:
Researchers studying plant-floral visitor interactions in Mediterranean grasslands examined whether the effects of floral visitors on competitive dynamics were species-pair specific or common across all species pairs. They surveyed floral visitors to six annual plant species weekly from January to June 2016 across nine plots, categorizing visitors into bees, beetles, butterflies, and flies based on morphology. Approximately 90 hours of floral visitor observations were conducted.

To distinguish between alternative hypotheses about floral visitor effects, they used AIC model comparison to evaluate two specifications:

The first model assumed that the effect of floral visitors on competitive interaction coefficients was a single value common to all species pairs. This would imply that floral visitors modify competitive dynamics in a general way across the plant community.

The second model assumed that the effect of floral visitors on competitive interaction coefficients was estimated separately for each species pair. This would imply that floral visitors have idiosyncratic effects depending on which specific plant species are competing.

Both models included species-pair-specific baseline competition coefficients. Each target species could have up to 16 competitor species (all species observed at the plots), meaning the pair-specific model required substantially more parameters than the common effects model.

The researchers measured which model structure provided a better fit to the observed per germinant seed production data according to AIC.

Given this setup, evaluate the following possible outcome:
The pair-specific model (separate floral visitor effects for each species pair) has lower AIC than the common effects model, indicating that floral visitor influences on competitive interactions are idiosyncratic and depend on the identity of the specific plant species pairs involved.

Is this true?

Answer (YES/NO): NO